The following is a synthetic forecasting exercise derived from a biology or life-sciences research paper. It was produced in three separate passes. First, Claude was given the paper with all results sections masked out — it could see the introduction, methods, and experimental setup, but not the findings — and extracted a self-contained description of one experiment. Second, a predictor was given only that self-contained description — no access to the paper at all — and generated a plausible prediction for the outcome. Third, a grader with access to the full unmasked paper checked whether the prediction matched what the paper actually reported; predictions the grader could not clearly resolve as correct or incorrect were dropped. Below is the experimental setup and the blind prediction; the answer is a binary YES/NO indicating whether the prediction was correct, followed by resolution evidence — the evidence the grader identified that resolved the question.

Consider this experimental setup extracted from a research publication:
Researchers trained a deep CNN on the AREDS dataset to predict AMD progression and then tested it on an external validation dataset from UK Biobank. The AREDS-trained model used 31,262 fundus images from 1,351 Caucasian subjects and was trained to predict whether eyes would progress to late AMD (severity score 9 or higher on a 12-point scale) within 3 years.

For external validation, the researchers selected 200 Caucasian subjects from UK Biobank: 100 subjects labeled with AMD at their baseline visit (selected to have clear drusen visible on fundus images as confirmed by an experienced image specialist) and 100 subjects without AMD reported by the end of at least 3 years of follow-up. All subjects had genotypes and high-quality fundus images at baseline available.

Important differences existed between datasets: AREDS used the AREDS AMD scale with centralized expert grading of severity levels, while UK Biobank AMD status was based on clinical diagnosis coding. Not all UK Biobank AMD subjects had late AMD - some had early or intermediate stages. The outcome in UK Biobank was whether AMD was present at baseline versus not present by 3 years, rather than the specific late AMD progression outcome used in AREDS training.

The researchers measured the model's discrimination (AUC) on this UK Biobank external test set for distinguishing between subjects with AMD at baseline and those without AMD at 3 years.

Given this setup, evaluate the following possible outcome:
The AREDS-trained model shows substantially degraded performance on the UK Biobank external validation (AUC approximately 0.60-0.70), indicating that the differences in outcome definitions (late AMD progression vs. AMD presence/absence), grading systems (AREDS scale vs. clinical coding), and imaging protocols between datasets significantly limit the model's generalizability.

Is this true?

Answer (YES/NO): NO